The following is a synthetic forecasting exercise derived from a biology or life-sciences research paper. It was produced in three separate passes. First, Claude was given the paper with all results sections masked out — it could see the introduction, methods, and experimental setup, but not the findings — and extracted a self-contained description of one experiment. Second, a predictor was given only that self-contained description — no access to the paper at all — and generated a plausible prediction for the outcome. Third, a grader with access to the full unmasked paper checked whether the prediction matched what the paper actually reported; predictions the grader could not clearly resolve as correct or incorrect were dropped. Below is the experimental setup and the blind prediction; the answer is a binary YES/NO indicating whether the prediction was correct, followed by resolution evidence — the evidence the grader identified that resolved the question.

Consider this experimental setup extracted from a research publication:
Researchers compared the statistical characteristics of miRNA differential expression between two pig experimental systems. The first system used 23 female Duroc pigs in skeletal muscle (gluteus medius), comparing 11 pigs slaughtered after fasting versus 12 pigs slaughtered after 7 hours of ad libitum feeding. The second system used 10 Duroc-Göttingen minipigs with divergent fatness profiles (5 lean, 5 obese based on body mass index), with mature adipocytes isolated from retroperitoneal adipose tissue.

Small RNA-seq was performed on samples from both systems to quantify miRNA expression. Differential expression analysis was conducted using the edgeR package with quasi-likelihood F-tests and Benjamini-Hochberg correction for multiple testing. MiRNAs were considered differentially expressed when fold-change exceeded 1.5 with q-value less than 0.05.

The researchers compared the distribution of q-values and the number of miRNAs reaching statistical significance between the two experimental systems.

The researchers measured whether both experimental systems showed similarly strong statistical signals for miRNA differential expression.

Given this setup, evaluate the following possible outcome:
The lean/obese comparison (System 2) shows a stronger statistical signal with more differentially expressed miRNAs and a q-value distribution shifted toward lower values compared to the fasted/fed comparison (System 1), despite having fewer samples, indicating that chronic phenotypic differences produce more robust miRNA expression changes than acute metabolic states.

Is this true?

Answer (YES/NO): NO